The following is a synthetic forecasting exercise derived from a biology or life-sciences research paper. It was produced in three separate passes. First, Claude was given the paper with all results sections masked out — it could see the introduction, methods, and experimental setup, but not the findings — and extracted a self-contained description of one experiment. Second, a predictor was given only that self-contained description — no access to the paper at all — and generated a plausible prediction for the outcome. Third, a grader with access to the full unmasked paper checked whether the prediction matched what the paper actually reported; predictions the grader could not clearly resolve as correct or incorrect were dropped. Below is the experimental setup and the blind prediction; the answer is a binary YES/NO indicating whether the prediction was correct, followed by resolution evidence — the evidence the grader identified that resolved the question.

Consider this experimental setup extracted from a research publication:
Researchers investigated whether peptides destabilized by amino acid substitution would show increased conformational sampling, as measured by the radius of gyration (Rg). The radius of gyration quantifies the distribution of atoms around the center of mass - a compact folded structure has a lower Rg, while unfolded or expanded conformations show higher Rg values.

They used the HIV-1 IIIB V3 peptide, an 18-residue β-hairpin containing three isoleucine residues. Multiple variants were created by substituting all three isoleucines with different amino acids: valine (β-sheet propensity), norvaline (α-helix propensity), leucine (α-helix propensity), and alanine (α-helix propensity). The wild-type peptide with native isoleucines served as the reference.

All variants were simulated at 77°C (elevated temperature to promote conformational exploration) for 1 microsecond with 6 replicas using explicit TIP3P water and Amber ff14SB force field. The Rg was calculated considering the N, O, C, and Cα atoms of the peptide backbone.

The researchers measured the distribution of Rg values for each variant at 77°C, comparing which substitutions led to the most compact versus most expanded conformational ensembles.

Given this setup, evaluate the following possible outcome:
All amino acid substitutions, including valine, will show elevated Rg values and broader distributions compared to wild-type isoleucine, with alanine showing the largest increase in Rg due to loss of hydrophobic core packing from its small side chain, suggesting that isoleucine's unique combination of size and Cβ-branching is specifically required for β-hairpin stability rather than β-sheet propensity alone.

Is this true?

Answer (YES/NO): NO